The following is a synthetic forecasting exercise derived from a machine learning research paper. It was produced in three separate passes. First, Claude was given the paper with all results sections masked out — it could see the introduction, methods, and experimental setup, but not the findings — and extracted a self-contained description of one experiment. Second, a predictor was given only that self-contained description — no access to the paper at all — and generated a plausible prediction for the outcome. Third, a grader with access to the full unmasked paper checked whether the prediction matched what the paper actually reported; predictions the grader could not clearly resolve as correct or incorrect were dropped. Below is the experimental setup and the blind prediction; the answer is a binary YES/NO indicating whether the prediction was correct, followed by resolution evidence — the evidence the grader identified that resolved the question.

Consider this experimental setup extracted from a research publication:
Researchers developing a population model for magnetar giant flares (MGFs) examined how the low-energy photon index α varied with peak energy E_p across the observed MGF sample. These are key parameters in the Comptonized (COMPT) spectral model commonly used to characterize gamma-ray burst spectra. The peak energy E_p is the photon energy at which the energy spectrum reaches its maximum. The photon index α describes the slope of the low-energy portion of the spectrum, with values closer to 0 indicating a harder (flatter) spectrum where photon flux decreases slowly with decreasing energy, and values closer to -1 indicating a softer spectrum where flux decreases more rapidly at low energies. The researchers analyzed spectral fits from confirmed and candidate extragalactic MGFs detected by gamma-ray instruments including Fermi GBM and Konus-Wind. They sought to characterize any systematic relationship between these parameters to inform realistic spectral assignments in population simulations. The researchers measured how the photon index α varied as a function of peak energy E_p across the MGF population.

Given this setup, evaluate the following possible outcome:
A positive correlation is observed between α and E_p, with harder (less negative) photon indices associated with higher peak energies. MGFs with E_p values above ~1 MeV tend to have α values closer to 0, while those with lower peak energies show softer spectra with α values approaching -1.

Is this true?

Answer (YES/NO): YES